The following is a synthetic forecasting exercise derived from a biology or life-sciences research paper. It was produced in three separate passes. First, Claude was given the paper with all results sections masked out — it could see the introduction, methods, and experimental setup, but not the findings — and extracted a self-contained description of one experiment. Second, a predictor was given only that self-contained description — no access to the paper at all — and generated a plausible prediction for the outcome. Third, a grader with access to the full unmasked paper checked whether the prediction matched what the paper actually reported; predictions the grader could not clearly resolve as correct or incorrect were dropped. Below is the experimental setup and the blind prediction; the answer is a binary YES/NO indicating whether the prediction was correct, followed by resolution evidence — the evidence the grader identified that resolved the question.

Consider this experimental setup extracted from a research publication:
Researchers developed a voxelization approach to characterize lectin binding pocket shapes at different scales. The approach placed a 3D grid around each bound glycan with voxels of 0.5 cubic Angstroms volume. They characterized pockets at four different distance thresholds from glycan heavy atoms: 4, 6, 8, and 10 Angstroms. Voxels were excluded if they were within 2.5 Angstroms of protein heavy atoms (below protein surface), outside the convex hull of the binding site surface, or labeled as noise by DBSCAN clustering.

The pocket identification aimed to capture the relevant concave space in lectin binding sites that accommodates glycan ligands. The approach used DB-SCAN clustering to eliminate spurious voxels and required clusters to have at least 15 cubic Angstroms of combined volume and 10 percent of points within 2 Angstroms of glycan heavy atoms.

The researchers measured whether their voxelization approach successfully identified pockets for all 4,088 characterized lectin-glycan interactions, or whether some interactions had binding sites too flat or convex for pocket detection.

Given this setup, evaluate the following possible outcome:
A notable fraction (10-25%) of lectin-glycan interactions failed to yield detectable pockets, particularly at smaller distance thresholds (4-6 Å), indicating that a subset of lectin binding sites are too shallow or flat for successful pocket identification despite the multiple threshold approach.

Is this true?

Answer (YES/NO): NO